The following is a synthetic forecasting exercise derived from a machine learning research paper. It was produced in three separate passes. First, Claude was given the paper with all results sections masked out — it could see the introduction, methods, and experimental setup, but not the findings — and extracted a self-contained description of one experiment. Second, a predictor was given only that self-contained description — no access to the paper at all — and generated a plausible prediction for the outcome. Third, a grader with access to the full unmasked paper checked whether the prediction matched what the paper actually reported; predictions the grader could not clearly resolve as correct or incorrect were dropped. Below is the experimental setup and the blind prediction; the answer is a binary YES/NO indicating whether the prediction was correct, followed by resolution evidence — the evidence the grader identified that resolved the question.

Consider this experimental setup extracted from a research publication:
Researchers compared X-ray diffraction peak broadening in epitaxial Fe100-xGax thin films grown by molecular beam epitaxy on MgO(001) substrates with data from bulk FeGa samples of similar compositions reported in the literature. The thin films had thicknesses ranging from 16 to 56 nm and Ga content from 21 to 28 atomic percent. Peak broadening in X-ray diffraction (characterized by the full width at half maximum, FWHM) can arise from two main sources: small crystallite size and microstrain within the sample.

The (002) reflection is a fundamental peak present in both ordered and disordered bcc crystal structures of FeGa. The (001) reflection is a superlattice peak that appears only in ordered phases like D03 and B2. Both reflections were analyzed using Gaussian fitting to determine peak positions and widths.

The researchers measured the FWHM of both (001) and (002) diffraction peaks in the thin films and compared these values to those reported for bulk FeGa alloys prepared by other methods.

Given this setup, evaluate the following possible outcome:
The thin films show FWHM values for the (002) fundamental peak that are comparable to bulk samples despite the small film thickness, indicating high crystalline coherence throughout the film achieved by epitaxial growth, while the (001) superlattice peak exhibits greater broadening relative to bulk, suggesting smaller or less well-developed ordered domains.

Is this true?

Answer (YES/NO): NO